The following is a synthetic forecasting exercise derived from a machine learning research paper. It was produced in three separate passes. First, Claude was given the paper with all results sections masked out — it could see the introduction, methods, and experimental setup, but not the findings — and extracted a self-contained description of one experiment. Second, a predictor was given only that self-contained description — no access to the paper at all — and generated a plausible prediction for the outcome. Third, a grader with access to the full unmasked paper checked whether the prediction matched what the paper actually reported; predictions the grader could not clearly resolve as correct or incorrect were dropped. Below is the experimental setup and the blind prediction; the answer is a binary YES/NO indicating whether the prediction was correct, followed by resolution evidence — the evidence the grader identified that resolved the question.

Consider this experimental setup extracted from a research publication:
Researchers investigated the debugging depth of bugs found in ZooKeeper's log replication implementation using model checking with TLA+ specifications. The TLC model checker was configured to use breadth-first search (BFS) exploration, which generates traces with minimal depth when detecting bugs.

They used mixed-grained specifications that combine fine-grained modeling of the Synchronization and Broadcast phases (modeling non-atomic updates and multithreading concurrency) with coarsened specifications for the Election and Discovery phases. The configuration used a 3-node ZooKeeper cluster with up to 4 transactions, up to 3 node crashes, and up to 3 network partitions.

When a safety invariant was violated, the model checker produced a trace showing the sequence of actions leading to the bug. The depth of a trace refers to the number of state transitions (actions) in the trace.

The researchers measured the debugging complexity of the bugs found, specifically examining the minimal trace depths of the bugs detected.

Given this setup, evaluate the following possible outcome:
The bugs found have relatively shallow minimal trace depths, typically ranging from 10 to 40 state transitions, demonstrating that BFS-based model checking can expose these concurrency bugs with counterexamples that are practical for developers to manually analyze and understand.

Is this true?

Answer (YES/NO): NO